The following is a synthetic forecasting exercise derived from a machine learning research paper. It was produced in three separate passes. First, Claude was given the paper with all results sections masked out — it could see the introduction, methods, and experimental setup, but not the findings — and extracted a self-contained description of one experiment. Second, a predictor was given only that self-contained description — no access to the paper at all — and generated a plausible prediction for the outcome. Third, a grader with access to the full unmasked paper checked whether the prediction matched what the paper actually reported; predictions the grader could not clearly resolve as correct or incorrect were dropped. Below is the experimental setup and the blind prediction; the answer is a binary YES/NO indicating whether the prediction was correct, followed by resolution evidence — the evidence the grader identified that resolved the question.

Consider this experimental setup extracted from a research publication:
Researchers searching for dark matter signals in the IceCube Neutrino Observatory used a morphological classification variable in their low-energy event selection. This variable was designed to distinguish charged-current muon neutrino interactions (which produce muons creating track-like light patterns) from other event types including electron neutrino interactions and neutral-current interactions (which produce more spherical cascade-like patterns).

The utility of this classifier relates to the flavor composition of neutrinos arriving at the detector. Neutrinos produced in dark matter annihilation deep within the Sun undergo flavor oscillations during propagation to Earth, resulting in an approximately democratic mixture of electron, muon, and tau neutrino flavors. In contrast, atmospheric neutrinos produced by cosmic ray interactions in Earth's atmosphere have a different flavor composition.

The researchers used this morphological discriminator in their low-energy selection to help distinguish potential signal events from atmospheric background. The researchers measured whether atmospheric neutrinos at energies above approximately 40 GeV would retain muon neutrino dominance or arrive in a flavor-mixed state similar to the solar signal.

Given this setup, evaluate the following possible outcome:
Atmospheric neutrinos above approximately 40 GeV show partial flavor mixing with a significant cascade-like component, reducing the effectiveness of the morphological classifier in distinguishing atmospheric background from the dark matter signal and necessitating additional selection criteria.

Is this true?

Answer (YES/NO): NO